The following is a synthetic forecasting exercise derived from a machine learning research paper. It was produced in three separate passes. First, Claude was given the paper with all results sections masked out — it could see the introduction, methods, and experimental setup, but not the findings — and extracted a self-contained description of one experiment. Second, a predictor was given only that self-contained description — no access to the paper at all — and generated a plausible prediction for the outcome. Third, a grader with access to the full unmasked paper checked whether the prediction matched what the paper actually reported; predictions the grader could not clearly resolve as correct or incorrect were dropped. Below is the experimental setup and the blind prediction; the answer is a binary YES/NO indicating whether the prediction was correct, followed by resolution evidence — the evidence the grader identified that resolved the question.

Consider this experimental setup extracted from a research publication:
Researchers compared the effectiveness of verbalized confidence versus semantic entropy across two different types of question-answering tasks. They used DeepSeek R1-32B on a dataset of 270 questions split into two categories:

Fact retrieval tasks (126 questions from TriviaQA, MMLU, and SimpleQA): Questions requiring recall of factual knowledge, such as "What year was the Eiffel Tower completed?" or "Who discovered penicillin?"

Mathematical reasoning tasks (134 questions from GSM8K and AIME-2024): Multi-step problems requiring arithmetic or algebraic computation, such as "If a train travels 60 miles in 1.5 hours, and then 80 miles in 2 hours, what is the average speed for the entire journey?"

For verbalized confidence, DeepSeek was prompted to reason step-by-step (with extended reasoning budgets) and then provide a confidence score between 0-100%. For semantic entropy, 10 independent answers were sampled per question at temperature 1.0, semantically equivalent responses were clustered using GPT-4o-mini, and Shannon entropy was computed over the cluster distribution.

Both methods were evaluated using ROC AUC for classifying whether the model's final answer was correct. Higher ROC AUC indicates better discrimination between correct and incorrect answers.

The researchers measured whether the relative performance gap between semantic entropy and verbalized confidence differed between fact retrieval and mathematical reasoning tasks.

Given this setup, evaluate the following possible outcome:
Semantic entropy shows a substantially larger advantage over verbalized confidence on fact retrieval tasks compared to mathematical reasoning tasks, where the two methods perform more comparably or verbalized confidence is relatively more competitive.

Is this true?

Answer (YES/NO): NO